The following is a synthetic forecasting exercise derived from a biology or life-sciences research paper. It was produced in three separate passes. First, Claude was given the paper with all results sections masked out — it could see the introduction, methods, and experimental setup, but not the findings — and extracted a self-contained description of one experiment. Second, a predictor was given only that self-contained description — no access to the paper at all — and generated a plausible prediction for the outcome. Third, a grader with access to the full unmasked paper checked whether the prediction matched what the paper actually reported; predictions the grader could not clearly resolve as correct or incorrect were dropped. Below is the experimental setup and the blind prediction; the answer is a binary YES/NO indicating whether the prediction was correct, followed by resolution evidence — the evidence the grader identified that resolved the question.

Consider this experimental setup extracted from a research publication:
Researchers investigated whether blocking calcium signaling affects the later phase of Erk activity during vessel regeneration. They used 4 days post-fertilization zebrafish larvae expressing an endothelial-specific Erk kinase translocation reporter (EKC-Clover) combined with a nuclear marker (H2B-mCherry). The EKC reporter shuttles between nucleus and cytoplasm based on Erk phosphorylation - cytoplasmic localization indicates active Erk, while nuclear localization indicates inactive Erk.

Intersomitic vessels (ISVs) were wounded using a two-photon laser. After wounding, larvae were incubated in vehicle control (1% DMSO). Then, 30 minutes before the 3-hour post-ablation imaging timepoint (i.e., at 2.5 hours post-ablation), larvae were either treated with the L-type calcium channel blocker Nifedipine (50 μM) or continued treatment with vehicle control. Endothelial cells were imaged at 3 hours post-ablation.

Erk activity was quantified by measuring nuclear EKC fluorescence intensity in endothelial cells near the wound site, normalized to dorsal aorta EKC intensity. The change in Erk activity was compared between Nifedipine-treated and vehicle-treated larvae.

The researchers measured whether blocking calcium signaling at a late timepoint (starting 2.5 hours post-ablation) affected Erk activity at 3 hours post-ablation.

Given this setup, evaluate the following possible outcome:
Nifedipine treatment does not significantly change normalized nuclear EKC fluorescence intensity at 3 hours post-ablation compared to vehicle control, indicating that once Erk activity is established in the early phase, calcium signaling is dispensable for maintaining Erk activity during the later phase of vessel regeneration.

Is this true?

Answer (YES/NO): YES